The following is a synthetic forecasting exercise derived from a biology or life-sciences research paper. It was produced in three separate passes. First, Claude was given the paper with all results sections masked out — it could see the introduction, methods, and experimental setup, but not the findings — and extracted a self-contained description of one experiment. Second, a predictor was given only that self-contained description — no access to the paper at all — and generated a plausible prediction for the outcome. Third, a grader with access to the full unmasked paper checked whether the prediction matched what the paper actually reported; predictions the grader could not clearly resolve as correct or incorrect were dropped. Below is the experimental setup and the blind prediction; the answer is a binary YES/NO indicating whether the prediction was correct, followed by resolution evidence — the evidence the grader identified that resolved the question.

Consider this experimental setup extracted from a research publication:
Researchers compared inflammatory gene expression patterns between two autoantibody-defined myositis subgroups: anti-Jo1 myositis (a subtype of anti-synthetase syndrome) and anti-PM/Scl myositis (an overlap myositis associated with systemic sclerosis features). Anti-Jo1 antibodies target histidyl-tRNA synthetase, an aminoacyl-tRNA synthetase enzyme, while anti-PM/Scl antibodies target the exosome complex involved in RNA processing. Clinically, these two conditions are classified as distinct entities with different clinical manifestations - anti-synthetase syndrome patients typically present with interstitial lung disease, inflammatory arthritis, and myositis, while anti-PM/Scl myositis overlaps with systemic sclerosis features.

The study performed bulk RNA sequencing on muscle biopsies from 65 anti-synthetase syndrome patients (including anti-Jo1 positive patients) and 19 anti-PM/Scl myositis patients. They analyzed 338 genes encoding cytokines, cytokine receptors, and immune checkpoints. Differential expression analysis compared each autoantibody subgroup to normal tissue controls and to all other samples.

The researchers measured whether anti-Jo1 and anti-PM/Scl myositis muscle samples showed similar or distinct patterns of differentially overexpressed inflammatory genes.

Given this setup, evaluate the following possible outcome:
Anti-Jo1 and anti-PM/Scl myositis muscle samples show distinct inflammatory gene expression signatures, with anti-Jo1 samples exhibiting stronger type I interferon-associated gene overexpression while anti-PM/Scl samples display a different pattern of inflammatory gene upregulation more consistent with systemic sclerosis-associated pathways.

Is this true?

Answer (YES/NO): NO